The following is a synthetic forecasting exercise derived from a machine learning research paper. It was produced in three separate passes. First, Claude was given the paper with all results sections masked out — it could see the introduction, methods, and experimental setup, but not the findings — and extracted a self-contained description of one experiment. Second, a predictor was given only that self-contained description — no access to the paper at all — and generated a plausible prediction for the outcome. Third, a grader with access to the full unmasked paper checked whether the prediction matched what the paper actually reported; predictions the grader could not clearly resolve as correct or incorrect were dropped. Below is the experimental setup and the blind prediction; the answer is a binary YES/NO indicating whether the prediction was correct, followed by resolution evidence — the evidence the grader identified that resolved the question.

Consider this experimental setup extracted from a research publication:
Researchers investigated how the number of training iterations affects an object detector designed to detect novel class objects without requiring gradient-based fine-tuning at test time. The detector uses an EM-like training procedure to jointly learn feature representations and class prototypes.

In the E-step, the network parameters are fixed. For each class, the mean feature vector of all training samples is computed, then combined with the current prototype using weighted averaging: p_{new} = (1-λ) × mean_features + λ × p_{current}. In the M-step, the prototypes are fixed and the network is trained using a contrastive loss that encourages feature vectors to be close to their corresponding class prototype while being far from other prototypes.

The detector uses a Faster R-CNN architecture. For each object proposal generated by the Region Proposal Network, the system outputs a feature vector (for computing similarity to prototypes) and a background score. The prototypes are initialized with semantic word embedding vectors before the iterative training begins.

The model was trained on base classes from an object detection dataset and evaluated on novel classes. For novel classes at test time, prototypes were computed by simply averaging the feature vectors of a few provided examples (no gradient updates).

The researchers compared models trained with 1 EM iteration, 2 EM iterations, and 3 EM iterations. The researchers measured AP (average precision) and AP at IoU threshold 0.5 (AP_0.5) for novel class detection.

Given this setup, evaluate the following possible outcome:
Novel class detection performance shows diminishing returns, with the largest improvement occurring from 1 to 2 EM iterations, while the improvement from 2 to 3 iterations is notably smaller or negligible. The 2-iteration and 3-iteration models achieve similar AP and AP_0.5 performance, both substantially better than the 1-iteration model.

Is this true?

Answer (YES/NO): YES